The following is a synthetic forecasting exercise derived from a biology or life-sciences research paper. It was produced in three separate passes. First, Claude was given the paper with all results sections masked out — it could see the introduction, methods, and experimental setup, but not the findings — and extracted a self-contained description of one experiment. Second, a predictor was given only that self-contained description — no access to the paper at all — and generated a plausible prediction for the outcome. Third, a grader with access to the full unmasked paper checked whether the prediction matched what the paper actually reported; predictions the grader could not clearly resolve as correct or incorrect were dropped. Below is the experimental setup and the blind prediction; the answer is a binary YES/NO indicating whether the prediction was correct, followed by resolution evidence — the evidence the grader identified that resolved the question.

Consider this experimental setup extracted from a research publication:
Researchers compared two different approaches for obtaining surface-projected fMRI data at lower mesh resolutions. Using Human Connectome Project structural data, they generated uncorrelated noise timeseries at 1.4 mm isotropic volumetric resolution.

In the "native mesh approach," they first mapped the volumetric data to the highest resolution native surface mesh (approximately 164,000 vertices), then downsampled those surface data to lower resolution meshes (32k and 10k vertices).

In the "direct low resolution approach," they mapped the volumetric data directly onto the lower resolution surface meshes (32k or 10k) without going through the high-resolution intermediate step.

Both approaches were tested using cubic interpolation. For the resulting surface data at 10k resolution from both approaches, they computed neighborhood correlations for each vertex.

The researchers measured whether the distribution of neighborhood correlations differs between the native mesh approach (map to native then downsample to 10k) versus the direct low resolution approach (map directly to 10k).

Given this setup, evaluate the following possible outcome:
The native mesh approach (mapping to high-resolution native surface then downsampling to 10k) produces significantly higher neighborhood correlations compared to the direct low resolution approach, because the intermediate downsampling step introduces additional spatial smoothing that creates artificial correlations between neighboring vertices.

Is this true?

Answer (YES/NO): NO